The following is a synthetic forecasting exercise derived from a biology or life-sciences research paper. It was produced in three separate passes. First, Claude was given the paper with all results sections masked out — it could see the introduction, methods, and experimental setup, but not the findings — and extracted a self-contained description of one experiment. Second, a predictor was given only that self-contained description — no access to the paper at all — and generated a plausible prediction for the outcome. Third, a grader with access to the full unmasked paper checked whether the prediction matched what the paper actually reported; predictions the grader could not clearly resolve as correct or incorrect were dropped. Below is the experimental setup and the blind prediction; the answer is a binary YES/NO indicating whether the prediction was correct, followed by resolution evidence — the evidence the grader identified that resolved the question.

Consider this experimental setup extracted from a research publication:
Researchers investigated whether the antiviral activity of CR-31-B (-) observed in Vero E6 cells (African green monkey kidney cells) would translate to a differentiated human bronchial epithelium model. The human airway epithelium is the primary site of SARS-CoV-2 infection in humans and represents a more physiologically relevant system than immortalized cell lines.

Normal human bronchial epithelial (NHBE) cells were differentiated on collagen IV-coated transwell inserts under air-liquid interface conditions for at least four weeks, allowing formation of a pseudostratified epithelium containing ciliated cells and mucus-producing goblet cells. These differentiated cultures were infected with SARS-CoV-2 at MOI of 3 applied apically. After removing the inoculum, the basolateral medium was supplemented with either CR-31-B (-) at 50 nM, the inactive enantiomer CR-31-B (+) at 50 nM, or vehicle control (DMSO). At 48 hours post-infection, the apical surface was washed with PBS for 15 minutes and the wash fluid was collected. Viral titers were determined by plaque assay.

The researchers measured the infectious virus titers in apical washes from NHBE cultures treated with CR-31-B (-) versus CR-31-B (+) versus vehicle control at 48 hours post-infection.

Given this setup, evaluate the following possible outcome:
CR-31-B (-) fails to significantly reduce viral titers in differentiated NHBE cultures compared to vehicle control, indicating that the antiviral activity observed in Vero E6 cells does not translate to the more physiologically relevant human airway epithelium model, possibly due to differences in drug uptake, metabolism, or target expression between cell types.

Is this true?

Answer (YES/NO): NO